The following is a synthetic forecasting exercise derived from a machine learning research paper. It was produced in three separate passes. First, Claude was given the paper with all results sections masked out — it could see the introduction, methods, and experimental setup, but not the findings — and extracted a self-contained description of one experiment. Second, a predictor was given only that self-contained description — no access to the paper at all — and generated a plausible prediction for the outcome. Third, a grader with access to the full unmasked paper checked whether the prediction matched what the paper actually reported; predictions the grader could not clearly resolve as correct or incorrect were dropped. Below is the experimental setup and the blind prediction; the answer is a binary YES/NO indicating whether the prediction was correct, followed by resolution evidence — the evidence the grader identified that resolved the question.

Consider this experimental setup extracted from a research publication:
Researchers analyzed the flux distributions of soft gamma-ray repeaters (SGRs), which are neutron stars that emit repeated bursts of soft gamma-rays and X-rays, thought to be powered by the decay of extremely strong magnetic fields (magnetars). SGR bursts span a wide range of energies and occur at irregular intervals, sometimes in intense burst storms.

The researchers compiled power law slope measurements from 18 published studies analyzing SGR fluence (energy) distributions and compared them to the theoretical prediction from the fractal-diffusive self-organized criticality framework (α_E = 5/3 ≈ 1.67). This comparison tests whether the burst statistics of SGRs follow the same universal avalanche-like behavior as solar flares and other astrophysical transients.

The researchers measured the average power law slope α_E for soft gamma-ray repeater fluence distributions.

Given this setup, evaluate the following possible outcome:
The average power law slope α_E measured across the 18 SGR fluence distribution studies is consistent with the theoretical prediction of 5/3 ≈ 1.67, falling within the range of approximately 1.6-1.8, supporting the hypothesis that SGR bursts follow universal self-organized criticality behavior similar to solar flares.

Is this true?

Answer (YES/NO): YES